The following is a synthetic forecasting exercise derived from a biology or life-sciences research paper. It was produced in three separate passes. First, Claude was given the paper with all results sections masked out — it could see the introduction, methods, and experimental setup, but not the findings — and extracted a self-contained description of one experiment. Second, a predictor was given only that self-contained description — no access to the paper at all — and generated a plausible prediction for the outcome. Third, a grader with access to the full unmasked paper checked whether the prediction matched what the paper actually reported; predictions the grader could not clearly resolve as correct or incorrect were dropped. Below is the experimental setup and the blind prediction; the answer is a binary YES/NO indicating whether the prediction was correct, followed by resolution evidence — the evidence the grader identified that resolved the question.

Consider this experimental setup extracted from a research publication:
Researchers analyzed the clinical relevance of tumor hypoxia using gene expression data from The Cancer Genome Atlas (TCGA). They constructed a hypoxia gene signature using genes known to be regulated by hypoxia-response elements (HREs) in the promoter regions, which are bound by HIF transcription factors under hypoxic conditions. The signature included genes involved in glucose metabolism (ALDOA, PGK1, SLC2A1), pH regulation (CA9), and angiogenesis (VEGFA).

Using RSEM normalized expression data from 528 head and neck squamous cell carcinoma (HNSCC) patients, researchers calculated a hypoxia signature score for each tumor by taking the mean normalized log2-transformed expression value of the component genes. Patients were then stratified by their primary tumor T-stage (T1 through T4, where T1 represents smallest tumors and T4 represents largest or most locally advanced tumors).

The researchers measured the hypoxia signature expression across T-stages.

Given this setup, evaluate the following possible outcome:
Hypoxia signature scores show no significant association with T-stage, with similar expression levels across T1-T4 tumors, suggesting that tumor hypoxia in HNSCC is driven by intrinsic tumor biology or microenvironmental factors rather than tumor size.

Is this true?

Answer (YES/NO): NO